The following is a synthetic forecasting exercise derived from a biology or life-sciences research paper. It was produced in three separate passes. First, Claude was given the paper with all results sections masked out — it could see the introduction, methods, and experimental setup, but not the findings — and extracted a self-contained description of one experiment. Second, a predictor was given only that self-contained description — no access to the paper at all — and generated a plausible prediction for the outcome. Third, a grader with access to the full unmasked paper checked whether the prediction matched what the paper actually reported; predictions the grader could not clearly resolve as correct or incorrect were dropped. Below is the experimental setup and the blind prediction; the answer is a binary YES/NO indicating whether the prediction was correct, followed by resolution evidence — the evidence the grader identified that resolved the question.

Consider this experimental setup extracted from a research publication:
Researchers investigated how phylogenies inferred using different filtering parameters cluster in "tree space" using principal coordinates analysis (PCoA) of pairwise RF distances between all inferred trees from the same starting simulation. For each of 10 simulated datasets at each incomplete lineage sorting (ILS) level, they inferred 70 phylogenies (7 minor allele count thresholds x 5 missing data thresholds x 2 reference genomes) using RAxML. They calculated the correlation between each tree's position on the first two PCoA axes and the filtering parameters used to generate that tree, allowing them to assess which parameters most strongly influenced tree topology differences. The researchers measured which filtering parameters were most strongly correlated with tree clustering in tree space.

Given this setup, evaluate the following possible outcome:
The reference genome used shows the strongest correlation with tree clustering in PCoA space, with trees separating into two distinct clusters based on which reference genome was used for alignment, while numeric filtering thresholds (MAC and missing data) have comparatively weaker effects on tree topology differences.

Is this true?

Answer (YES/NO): NO